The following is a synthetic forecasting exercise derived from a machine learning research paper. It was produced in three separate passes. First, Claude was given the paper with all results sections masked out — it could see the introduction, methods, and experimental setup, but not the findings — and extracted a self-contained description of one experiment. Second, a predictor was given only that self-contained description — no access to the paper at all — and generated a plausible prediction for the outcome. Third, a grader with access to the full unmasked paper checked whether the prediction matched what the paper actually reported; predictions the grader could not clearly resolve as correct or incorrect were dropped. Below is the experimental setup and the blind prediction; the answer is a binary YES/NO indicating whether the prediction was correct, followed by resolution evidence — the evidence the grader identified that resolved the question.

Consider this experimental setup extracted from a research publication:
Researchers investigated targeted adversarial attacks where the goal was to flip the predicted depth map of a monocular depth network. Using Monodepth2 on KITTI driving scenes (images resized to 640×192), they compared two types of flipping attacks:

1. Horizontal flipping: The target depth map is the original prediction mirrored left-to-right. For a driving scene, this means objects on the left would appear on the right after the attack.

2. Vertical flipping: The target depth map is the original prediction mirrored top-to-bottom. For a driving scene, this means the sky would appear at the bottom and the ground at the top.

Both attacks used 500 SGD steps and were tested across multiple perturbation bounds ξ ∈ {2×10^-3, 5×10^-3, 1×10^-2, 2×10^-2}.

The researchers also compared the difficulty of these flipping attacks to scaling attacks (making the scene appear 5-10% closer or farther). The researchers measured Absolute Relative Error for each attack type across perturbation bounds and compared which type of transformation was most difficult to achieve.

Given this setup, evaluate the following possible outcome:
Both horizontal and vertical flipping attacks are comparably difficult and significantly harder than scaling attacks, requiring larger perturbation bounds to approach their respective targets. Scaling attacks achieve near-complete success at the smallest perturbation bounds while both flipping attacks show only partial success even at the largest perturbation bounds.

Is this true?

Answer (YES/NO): NO